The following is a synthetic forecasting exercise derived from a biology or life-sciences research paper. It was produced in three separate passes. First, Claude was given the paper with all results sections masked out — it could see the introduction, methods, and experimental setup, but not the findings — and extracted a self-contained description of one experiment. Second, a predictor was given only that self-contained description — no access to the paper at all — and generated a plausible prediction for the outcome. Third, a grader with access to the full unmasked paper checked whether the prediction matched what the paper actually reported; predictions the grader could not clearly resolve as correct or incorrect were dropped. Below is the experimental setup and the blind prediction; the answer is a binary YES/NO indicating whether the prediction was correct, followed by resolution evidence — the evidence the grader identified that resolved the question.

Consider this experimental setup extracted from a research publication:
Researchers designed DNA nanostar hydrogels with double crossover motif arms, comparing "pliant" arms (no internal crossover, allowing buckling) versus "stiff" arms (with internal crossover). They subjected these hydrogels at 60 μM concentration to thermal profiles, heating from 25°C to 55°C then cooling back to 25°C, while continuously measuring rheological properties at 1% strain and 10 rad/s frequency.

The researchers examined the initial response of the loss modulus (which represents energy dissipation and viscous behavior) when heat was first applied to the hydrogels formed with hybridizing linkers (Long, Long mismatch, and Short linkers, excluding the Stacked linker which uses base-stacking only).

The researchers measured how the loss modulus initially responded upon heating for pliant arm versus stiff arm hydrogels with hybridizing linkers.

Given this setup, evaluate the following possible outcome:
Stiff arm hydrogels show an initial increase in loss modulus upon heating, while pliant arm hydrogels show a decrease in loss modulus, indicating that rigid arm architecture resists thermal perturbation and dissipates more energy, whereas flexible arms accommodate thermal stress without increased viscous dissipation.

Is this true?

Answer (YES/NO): NO